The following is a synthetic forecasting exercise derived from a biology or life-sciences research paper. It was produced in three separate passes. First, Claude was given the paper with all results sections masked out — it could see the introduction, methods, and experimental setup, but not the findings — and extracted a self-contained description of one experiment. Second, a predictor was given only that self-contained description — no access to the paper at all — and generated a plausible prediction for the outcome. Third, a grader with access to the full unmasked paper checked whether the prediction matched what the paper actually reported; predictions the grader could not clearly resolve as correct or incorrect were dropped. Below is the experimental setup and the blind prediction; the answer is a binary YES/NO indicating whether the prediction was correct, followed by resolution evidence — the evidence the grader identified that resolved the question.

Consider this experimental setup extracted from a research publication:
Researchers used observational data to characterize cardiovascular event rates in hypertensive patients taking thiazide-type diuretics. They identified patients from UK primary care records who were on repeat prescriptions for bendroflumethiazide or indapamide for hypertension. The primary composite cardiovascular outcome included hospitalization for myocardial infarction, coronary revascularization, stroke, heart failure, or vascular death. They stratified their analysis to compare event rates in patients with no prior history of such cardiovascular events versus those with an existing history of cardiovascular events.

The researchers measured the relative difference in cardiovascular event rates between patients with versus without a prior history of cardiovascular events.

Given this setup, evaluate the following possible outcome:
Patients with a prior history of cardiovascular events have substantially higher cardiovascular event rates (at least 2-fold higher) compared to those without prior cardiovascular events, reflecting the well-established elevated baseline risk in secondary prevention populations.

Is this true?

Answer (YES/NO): YES